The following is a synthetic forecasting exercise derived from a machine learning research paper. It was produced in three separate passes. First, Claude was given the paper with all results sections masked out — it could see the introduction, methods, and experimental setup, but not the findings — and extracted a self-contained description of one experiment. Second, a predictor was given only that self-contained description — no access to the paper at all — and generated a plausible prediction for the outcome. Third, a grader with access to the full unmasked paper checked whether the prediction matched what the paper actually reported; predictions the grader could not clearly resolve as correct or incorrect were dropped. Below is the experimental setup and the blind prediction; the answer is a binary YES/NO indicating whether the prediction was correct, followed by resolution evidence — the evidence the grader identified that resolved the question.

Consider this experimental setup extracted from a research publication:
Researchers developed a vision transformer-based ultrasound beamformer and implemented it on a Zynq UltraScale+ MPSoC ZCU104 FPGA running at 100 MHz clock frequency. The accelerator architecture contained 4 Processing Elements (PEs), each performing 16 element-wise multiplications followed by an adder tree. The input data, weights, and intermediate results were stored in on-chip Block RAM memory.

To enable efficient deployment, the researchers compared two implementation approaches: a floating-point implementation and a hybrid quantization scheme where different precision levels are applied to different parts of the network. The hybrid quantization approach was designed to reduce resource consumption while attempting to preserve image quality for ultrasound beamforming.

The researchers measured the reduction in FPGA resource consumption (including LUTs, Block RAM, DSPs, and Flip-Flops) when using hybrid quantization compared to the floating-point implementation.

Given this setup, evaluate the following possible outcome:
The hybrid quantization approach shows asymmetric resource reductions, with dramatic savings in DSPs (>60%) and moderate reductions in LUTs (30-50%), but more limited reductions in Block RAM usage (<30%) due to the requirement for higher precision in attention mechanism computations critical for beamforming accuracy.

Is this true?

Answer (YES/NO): NO